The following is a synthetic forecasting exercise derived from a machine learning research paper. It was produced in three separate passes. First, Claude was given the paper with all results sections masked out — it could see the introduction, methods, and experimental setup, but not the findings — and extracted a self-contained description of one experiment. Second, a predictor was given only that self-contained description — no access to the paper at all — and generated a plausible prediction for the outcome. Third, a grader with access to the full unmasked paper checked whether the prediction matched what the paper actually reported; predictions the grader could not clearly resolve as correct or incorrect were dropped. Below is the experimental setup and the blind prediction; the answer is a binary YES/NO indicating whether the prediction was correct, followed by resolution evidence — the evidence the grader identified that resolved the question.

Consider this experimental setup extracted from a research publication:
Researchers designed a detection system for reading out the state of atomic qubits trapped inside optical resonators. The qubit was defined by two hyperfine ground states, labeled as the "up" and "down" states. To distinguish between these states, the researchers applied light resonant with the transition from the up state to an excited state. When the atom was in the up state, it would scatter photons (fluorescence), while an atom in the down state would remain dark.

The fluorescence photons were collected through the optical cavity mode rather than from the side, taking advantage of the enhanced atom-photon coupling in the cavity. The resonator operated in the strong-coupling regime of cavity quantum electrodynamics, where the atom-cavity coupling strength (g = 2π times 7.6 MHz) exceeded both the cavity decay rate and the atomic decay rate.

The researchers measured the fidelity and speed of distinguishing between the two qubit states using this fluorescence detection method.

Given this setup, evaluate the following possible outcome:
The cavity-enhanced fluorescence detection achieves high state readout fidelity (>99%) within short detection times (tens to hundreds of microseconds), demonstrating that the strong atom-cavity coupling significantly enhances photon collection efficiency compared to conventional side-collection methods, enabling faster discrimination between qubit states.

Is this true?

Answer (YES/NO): NO